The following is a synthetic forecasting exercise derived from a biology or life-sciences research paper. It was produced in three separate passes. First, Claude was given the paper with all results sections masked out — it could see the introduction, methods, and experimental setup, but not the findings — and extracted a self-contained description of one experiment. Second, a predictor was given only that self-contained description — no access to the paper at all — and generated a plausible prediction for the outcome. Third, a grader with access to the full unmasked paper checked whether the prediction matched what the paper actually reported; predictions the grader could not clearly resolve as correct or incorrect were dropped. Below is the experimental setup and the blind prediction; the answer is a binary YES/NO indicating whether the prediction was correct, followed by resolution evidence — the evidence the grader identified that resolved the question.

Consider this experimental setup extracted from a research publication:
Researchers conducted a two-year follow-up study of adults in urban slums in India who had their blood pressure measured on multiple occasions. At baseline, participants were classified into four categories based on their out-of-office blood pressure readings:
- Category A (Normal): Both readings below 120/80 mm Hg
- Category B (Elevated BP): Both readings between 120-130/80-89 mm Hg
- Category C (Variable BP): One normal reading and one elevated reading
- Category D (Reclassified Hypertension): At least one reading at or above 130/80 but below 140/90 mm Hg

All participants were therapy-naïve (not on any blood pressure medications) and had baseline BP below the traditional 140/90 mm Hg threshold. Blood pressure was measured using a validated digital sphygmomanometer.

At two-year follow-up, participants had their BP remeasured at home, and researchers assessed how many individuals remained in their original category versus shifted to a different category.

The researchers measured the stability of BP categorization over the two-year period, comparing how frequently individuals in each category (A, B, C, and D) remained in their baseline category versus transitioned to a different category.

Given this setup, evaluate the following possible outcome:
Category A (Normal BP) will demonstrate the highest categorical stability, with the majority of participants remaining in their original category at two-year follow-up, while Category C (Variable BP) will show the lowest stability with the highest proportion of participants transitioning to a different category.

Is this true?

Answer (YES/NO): NO